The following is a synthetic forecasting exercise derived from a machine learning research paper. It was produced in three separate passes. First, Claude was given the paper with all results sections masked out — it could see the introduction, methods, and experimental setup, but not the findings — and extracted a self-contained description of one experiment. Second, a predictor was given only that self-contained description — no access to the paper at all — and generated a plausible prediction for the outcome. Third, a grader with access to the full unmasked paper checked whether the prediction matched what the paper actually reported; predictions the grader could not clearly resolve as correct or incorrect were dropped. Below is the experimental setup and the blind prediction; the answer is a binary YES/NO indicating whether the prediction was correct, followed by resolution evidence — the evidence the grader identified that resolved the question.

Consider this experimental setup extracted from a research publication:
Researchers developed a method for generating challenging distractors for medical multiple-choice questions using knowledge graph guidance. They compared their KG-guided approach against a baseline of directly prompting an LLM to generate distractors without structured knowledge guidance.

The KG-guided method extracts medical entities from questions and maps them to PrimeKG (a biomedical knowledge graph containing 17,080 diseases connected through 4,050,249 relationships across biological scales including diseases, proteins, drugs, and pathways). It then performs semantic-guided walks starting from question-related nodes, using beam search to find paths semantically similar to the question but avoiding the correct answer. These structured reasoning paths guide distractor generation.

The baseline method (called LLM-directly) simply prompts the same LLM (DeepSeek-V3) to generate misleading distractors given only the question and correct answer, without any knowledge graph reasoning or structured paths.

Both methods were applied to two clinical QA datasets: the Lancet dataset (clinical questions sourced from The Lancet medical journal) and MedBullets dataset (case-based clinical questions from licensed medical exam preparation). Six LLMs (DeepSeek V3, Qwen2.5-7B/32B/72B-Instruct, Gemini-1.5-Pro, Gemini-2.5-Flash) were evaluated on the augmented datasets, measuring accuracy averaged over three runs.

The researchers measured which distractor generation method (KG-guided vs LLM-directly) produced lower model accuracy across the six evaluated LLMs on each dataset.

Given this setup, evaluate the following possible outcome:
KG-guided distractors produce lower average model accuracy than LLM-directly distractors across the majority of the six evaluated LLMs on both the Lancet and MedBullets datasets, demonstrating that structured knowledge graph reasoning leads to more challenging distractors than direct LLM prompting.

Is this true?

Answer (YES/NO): NO